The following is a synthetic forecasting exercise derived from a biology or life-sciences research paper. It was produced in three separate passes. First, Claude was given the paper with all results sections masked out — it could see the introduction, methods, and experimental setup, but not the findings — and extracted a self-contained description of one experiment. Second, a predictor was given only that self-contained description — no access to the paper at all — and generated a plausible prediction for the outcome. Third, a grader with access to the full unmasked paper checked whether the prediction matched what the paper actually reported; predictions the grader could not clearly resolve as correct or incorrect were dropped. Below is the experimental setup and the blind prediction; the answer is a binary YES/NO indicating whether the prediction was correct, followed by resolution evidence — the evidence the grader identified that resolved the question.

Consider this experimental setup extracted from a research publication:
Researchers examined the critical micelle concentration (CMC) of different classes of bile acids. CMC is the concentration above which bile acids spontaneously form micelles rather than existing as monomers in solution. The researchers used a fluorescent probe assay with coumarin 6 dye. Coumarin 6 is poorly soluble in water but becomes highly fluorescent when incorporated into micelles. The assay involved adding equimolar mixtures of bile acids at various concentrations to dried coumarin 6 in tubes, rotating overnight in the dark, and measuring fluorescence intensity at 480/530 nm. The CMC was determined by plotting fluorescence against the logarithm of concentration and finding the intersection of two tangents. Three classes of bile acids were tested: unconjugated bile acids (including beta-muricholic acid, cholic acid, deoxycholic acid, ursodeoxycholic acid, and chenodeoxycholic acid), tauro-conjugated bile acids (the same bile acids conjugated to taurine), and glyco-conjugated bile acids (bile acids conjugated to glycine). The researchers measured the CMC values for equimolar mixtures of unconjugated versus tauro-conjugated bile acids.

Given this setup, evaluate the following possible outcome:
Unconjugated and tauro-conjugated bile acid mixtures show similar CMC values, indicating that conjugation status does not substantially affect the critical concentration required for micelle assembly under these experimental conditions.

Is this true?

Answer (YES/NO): NO